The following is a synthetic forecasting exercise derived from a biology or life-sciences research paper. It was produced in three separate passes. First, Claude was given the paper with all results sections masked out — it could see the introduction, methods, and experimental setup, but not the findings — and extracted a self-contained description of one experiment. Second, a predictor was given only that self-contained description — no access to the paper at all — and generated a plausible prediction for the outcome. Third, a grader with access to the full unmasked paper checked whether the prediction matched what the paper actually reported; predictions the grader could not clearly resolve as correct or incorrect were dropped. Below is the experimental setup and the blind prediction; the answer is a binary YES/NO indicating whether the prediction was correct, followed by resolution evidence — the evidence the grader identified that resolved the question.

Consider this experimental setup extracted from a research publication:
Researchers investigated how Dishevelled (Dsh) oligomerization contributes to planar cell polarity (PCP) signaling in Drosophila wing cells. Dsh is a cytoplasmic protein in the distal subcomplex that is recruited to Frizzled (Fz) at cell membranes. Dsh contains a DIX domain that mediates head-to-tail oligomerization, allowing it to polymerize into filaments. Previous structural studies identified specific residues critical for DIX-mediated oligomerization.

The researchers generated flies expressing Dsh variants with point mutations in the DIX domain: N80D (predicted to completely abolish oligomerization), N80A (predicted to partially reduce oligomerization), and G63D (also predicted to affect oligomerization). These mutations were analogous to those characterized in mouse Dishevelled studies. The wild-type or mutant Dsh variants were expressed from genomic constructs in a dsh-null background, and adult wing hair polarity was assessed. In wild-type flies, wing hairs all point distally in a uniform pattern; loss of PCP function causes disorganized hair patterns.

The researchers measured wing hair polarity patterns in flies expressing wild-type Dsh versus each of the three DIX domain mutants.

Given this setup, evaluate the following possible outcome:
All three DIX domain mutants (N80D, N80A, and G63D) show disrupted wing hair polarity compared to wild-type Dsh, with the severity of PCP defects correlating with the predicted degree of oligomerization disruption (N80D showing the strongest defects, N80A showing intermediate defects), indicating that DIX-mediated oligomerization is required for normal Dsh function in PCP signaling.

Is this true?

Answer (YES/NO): NO